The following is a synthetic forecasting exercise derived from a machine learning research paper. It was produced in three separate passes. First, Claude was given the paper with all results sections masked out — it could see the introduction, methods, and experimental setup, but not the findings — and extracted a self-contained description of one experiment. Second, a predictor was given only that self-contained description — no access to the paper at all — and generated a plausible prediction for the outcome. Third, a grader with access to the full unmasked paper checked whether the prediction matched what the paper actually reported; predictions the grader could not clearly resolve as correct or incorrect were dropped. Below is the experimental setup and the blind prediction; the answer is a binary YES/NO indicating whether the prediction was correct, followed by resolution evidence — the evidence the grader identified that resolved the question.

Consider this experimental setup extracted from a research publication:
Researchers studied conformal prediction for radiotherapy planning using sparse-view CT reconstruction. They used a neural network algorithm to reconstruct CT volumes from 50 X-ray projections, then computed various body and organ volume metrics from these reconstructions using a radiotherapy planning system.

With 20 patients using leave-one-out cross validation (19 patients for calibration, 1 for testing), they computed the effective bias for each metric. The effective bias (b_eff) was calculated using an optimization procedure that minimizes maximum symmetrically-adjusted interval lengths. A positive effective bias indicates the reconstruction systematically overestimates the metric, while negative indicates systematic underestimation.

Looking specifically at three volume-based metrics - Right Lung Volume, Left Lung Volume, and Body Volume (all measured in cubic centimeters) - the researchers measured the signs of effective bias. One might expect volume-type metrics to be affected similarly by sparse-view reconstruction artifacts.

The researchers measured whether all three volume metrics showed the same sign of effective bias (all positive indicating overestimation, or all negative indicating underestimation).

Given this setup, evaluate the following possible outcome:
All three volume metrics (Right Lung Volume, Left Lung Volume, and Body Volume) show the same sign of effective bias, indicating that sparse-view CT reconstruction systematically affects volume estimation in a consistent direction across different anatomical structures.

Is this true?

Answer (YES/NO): NO